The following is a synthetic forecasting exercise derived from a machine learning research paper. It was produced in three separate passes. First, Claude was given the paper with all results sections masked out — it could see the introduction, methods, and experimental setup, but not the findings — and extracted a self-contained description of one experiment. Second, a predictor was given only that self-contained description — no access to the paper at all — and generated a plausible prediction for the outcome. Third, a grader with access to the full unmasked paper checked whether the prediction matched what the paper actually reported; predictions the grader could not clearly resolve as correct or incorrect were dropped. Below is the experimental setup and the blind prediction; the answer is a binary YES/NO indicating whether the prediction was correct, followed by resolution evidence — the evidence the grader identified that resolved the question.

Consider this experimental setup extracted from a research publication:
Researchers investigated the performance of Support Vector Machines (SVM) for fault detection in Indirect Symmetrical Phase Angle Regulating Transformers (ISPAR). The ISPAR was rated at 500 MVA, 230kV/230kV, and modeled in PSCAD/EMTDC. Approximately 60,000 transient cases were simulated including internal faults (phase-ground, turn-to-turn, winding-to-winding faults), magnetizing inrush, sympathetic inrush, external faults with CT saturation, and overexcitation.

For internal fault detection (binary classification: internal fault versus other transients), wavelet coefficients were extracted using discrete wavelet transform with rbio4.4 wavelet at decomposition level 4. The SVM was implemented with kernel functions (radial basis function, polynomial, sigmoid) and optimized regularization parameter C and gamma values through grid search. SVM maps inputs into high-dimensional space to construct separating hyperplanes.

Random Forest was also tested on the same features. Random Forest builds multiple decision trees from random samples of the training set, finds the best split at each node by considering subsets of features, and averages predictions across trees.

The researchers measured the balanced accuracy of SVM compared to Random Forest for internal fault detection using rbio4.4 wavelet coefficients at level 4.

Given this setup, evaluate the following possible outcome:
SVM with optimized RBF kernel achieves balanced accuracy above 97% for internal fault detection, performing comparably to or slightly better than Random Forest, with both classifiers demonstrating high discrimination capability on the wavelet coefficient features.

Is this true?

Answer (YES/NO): NO